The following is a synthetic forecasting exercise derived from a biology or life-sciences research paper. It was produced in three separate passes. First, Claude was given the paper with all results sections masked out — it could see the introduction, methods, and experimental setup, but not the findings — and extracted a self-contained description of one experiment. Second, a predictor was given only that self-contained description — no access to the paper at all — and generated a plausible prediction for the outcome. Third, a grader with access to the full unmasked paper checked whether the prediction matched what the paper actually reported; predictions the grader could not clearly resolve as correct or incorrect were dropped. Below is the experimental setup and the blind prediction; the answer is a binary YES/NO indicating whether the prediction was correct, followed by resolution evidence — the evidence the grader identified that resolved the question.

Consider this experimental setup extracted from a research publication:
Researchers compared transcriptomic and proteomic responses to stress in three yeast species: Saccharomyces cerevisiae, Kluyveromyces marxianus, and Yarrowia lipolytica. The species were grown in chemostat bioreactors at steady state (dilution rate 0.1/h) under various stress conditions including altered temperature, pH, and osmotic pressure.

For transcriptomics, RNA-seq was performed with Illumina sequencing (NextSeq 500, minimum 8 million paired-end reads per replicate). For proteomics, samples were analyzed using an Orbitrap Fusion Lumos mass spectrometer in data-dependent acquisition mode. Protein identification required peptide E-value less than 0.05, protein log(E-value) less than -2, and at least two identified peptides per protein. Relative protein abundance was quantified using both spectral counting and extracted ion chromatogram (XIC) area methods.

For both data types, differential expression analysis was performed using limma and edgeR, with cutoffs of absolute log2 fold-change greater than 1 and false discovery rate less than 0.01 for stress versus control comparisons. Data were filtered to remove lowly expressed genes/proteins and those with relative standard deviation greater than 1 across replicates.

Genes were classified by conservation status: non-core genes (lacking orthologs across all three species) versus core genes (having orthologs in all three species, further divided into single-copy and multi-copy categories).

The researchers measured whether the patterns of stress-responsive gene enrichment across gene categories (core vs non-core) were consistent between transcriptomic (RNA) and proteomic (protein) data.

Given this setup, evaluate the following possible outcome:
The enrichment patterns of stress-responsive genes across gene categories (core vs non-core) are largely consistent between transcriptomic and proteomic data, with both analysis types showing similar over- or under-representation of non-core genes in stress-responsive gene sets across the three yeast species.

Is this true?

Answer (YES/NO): NO